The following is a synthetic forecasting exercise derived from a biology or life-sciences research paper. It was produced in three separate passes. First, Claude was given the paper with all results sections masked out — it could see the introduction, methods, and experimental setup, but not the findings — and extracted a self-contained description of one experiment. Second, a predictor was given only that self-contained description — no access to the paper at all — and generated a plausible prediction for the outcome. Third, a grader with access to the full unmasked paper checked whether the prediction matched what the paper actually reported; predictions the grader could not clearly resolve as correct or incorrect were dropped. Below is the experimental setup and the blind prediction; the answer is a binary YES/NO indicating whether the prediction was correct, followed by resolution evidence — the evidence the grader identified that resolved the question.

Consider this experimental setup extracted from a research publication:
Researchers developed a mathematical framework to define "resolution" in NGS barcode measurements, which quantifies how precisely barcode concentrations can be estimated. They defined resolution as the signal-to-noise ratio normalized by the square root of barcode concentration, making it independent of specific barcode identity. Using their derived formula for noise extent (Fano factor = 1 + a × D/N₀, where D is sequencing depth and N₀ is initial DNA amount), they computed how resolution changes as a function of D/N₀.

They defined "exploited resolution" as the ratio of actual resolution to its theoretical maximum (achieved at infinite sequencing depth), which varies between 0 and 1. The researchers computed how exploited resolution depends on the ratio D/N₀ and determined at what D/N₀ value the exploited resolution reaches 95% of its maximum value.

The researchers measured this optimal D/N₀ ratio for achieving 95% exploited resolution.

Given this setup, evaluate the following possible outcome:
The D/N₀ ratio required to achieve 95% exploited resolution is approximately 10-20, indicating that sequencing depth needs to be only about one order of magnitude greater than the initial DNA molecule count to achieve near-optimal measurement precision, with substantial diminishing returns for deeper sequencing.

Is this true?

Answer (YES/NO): YES